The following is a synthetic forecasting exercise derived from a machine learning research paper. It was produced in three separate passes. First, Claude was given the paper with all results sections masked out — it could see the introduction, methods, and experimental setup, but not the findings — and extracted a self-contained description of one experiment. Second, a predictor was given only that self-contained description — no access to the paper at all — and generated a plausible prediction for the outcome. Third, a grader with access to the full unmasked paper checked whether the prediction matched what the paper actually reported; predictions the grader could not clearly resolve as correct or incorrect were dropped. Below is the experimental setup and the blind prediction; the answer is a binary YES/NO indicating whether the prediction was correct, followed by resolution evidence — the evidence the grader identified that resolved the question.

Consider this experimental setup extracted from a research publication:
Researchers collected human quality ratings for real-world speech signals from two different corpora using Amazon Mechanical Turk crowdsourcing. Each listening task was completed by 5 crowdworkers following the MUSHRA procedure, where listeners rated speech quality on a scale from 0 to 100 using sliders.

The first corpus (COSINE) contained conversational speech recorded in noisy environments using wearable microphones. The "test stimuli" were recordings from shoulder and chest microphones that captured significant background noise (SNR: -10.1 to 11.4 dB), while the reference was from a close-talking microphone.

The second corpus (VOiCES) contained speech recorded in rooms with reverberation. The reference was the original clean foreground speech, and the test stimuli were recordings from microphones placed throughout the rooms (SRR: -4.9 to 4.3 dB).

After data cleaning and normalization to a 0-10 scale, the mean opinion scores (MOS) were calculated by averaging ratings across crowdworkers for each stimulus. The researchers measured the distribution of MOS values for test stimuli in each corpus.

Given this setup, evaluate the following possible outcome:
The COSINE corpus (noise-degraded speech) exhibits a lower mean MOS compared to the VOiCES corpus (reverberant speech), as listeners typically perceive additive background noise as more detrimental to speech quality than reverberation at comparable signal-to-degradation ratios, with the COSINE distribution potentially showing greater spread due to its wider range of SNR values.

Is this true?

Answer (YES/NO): NO